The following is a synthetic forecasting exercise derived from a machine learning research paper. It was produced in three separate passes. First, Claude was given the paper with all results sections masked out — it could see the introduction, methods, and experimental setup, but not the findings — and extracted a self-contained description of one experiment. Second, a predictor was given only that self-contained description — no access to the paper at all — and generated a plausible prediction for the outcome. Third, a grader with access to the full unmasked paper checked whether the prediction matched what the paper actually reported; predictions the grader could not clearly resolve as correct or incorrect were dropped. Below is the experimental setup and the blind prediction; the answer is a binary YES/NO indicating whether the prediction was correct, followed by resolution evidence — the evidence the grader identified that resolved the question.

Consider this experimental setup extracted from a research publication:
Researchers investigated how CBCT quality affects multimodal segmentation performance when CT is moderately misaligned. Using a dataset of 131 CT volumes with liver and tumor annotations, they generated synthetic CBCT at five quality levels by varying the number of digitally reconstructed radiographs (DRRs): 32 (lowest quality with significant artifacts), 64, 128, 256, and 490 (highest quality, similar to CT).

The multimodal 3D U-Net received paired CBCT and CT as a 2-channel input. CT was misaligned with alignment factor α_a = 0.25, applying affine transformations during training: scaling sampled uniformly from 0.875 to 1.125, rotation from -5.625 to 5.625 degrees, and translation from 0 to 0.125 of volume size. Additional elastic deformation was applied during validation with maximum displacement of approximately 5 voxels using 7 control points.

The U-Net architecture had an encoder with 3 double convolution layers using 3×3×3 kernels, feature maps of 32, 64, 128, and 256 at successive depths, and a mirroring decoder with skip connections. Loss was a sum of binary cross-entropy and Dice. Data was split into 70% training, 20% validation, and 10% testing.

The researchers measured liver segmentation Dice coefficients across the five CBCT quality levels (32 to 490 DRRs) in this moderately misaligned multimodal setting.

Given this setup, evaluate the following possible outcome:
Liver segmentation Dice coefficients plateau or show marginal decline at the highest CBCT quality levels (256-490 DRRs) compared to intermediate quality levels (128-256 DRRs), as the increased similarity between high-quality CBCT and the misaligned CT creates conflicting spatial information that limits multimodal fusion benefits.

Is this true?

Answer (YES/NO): YES